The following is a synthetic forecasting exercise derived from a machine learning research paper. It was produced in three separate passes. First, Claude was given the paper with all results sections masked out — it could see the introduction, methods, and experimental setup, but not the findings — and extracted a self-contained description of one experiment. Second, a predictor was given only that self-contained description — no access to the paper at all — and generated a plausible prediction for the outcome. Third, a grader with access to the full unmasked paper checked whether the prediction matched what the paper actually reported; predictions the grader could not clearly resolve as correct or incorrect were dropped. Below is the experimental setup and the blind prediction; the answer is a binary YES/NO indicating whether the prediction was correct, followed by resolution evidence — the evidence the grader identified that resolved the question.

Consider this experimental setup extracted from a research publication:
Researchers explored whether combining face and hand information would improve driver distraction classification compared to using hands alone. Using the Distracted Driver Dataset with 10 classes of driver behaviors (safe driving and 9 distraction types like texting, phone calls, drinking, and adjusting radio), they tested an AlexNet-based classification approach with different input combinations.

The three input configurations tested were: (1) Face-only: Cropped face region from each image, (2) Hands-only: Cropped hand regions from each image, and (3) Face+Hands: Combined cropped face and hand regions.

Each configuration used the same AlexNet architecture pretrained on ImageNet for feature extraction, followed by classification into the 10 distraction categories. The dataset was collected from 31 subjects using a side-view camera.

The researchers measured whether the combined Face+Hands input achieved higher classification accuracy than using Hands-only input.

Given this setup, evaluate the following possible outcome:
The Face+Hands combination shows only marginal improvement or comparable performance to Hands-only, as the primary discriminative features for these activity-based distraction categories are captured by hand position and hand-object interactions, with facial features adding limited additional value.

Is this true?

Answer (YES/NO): NO